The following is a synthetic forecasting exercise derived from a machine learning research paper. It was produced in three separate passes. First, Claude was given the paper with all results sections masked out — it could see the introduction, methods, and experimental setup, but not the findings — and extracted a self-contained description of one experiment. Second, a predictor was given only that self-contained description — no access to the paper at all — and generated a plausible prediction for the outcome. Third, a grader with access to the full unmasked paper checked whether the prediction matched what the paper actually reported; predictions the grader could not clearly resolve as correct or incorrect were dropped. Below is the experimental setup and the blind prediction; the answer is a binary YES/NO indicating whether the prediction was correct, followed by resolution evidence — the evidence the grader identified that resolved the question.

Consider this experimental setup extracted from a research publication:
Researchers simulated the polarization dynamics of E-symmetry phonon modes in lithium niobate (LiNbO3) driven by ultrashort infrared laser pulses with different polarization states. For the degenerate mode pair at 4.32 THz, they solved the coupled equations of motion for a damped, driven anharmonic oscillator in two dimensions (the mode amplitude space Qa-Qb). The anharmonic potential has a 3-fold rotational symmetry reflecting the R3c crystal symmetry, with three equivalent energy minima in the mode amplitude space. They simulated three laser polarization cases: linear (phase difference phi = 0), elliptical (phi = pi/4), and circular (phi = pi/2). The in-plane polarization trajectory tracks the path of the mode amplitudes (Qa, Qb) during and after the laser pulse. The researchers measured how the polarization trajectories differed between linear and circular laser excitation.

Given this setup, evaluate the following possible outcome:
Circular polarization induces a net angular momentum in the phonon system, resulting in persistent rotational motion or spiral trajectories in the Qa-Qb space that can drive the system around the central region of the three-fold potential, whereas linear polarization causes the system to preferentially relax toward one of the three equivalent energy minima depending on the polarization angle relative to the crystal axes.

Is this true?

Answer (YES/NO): NO